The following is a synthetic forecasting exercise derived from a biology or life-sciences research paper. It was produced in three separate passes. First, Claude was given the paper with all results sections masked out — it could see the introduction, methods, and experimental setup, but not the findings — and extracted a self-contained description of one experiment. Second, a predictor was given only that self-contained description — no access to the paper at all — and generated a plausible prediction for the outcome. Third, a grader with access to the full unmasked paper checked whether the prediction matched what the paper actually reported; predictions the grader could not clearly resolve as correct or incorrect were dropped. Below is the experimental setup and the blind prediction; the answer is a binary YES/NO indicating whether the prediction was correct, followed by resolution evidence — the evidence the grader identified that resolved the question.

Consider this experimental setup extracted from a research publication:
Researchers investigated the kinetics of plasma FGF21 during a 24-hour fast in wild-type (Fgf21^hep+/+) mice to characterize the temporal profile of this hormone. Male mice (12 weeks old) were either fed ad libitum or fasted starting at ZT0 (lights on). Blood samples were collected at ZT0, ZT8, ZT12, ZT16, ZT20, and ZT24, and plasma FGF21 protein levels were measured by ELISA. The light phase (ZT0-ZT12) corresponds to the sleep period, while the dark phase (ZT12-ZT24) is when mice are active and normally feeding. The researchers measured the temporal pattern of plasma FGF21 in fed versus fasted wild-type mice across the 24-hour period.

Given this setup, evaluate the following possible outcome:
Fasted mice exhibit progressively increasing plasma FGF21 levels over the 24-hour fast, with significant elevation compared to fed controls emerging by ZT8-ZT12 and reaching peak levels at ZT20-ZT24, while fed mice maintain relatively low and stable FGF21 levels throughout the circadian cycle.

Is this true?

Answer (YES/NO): NO